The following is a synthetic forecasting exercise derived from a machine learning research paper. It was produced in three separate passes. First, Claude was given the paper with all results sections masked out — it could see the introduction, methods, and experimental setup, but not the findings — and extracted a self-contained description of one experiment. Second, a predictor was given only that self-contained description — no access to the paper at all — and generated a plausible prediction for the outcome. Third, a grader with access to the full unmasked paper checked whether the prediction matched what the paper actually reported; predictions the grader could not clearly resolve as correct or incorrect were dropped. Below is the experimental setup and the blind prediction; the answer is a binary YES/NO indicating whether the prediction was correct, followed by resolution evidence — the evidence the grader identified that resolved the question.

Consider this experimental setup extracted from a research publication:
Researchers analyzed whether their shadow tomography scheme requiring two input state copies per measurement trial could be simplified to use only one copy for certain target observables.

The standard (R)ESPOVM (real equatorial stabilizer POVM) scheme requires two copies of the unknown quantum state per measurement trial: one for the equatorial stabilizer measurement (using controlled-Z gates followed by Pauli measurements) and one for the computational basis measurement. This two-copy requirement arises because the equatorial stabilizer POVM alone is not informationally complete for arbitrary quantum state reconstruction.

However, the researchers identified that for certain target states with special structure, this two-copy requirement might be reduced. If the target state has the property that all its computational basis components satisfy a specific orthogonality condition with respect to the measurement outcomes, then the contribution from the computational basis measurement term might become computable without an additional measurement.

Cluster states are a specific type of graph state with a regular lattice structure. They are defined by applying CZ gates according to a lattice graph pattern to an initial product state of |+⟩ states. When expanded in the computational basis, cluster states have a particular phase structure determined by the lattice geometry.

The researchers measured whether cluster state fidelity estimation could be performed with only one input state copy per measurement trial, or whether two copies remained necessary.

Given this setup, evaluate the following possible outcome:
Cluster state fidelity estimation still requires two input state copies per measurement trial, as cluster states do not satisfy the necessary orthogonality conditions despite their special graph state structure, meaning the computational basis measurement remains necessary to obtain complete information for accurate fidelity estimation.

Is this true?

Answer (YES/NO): NO